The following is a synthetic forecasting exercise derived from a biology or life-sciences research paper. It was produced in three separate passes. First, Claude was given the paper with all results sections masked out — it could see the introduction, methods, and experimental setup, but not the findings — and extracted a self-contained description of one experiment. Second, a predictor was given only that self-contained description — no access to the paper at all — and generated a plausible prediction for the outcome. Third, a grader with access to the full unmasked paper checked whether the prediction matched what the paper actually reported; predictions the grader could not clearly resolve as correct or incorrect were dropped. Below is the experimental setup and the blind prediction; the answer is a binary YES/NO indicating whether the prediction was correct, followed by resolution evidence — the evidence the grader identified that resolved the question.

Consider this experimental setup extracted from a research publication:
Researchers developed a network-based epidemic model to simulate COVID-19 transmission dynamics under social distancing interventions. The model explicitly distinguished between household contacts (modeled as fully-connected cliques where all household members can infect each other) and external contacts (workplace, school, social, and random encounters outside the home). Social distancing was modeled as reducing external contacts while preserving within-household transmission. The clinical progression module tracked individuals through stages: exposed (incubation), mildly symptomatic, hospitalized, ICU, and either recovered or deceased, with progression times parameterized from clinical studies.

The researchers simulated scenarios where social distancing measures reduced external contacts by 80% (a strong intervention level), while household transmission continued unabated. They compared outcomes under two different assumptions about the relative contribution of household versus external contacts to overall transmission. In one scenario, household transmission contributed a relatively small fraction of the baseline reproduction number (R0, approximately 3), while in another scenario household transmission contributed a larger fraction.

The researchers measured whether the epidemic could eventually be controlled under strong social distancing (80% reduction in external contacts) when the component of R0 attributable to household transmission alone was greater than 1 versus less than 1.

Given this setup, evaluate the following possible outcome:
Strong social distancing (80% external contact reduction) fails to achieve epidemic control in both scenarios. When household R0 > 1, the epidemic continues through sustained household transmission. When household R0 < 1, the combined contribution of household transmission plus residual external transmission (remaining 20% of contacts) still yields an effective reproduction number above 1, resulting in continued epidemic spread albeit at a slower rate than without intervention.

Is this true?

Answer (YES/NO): NO